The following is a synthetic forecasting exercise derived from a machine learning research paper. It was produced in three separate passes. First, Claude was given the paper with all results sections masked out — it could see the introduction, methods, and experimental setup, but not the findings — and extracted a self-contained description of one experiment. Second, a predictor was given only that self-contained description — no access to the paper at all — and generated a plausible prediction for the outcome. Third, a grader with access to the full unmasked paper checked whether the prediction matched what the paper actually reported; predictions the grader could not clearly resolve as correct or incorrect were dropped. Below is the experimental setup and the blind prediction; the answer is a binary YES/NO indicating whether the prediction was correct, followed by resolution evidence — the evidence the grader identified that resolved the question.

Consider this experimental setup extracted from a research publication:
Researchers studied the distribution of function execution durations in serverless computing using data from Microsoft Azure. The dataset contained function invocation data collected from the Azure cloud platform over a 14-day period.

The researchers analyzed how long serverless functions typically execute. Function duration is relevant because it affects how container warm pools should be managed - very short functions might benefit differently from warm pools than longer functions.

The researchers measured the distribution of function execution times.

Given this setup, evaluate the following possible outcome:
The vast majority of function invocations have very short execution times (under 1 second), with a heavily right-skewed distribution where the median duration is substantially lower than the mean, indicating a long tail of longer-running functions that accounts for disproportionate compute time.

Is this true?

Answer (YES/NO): NO